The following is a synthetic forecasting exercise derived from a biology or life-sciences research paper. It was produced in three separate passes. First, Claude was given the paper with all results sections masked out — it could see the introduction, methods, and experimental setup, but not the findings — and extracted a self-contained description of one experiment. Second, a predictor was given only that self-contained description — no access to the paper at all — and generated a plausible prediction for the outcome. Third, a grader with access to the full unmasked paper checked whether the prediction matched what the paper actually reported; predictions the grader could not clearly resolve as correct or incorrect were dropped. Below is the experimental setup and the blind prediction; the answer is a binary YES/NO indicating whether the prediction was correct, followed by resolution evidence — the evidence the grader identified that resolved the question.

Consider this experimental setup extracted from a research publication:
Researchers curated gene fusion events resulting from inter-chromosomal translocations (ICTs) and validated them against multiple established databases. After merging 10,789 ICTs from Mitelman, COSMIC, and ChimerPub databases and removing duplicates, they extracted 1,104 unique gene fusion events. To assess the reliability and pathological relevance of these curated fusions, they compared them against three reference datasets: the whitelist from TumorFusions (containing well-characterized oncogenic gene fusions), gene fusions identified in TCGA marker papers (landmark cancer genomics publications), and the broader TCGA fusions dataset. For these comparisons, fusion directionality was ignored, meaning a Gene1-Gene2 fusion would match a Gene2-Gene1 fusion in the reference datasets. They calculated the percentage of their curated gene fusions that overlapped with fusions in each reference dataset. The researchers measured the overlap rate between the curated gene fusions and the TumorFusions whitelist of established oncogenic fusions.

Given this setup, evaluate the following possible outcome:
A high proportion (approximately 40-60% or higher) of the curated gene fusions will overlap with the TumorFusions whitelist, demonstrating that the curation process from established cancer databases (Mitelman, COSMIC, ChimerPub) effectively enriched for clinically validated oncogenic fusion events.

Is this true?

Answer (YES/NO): YES